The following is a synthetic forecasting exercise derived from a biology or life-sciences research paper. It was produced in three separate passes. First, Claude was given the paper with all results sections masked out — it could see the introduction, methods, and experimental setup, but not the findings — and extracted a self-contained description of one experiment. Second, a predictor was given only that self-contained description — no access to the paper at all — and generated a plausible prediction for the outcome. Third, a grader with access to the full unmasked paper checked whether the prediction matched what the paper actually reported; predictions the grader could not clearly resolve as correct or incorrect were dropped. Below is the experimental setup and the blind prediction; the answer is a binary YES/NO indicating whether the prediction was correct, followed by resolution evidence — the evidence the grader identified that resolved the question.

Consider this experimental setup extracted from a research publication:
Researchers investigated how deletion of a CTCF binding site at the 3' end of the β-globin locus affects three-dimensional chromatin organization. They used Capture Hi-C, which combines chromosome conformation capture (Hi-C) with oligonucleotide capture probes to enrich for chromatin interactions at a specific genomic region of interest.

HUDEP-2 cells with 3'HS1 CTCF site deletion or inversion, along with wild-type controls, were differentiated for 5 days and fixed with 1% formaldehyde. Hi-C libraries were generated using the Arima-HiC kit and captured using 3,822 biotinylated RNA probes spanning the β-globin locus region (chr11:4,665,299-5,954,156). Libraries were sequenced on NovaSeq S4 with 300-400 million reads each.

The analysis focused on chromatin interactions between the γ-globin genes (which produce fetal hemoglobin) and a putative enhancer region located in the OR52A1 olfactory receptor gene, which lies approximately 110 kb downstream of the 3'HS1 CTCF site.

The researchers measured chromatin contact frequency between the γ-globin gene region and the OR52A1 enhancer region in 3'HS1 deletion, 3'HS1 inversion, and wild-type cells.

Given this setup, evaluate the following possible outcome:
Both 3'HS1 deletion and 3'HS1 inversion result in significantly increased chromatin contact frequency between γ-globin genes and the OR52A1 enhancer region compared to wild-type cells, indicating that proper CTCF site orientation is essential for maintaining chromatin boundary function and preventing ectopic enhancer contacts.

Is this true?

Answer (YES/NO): NO